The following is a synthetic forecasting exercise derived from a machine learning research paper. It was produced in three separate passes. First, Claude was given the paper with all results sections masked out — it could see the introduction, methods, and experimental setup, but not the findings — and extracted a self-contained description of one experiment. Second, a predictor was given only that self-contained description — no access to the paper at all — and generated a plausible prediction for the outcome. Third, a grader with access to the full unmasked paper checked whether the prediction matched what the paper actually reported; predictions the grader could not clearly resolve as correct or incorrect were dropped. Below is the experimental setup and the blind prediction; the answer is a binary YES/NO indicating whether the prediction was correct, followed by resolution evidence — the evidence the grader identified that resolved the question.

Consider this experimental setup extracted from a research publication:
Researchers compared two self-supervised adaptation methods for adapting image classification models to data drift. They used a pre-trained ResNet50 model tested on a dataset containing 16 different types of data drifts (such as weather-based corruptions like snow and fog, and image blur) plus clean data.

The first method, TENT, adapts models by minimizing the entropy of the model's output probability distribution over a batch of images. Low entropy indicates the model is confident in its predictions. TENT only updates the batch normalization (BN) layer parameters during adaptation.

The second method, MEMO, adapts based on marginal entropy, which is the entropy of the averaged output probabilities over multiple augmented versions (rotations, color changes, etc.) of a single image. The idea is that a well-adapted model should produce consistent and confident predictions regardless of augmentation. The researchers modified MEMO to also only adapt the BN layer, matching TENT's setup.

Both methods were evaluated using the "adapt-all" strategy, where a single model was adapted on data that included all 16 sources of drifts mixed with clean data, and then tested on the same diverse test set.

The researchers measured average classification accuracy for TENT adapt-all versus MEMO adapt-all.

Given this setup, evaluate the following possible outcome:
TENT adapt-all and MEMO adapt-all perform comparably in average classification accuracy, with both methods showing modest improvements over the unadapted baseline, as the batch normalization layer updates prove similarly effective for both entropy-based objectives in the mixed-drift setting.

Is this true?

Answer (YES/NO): NO